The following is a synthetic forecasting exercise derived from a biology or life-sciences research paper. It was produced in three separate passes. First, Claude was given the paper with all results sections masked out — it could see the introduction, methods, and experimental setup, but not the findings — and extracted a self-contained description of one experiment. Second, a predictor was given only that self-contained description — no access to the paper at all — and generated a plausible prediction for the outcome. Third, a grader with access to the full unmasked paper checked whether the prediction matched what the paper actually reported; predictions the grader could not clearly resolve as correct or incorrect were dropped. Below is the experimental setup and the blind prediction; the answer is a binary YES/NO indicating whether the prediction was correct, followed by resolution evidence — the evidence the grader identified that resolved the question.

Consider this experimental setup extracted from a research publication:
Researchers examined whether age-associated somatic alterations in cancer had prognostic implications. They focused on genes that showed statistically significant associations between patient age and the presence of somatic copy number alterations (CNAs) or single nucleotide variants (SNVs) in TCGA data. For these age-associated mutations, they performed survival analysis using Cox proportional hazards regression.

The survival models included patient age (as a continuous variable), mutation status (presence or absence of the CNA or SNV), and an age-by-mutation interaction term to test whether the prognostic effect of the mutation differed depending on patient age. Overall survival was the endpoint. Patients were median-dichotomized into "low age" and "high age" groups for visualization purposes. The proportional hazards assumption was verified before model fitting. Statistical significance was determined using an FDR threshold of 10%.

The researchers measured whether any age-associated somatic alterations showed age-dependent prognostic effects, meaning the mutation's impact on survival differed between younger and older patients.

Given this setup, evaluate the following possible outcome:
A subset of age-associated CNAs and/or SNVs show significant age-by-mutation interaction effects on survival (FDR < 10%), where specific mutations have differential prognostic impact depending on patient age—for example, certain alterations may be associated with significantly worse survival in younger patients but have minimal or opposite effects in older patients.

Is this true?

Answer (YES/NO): YES